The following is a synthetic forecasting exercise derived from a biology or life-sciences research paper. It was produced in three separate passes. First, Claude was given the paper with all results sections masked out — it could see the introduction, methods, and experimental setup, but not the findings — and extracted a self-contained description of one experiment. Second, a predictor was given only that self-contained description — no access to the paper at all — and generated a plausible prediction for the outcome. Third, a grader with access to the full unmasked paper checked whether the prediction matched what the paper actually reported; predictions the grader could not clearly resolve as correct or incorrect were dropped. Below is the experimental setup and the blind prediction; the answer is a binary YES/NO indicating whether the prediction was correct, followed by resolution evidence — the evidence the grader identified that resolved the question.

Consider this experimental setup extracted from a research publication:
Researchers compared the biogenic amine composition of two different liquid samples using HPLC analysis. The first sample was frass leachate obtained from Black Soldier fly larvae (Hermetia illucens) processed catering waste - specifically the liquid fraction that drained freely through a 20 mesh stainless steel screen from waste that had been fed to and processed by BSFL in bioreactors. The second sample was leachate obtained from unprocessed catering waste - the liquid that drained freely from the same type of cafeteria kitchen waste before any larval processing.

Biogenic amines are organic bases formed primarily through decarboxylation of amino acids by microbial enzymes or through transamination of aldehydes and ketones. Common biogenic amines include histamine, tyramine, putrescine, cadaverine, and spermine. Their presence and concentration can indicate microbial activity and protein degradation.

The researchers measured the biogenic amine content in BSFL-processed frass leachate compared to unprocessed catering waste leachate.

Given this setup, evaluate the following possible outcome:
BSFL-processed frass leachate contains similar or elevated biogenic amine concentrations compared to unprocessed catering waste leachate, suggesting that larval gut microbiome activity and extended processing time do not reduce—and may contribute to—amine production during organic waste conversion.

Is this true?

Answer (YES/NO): NO